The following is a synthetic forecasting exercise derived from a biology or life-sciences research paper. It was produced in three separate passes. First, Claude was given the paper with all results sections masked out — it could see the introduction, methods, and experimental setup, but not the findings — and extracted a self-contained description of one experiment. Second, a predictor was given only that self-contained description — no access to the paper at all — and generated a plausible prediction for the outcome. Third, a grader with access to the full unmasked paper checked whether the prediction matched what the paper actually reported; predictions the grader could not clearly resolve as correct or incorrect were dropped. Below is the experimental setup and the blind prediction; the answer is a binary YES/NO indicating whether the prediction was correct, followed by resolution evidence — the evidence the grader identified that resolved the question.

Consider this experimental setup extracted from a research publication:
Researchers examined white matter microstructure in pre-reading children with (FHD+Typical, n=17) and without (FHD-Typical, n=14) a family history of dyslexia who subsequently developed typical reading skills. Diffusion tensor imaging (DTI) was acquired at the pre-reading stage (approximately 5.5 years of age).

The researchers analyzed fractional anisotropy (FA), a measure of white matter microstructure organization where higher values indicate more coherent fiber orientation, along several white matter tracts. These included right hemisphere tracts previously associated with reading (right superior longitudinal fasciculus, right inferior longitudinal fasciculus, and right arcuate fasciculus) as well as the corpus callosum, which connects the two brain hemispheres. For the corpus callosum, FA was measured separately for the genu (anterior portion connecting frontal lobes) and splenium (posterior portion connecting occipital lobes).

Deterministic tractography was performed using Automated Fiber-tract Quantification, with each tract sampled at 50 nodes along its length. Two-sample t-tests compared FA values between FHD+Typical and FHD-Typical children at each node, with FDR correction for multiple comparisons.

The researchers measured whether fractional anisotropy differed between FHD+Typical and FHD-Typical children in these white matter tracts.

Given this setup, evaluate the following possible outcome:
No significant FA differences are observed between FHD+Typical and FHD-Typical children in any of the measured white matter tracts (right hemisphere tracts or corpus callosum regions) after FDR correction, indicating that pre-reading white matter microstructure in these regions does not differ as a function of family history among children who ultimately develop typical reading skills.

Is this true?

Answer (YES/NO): NO